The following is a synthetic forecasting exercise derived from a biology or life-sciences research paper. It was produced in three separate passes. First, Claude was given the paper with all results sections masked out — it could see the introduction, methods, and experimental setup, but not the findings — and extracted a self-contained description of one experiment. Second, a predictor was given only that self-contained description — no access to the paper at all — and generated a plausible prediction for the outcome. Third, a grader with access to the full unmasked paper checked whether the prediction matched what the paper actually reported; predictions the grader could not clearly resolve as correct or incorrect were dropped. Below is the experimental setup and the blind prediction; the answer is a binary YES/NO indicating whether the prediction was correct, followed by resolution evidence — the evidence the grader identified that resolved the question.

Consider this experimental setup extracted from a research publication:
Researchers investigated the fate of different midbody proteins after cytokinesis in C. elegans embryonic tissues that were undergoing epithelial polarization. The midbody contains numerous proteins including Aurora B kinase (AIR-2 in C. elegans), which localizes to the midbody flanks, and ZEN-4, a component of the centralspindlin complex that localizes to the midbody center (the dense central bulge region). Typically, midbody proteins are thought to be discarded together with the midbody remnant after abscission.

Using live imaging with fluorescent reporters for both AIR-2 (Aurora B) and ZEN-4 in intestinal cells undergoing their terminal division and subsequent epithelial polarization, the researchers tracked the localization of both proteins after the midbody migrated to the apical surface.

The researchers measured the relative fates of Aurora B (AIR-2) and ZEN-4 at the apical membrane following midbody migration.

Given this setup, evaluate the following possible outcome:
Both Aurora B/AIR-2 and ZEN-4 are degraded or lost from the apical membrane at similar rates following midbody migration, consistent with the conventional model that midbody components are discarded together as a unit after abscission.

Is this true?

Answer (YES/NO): NO